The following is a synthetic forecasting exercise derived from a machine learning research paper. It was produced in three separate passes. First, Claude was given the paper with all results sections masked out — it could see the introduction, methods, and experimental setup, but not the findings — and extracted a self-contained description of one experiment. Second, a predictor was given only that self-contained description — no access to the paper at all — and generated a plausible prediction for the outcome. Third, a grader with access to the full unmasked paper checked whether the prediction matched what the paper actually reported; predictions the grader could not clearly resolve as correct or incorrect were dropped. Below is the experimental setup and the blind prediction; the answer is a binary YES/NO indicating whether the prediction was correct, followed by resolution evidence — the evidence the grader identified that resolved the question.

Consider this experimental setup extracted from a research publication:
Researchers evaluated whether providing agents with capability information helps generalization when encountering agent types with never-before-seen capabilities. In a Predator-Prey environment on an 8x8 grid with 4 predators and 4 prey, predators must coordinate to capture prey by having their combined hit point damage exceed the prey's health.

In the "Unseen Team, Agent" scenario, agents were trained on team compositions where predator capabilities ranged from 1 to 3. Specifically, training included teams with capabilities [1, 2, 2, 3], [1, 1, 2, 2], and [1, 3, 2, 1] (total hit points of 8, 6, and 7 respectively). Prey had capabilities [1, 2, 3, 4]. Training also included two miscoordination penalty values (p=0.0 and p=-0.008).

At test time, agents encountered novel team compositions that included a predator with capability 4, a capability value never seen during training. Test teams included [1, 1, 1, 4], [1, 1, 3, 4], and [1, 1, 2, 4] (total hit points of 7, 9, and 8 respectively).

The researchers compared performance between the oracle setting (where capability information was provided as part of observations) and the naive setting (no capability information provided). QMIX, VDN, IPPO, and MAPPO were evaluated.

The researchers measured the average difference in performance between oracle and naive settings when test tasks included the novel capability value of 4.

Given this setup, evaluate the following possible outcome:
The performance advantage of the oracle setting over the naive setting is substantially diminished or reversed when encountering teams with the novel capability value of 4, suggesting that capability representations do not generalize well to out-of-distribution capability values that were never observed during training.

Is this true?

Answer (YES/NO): YES